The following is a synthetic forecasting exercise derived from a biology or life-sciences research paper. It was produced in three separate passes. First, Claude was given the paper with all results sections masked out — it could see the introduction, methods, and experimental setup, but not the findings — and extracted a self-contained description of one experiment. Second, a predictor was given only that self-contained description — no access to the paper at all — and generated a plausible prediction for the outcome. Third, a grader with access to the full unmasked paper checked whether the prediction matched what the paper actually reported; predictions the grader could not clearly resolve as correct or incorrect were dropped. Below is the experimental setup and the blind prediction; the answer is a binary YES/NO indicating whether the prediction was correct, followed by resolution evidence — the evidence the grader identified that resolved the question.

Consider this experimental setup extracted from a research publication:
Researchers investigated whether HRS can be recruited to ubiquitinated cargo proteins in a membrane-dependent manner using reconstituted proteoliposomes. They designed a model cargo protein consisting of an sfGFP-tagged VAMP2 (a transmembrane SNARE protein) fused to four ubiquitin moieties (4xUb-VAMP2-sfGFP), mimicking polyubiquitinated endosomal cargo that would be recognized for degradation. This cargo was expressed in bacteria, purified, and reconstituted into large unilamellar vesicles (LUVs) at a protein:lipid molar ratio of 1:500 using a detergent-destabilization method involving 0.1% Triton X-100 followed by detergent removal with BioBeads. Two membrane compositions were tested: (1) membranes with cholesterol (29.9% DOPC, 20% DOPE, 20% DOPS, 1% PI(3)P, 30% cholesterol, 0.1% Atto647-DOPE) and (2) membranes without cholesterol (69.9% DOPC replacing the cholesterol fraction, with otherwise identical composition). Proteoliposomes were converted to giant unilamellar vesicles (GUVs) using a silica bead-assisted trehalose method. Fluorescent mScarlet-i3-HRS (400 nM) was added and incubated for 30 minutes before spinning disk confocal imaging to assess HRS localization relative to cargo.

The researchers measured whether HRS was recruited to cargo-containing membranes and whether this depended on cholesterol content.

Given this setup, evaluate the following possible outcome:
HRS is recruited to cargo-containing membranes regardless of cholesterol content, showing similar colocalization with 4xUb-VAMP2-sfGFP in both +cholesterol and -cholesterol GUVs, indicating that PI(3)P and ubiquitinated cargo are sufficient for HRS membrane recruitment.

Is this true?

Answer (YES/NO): NO